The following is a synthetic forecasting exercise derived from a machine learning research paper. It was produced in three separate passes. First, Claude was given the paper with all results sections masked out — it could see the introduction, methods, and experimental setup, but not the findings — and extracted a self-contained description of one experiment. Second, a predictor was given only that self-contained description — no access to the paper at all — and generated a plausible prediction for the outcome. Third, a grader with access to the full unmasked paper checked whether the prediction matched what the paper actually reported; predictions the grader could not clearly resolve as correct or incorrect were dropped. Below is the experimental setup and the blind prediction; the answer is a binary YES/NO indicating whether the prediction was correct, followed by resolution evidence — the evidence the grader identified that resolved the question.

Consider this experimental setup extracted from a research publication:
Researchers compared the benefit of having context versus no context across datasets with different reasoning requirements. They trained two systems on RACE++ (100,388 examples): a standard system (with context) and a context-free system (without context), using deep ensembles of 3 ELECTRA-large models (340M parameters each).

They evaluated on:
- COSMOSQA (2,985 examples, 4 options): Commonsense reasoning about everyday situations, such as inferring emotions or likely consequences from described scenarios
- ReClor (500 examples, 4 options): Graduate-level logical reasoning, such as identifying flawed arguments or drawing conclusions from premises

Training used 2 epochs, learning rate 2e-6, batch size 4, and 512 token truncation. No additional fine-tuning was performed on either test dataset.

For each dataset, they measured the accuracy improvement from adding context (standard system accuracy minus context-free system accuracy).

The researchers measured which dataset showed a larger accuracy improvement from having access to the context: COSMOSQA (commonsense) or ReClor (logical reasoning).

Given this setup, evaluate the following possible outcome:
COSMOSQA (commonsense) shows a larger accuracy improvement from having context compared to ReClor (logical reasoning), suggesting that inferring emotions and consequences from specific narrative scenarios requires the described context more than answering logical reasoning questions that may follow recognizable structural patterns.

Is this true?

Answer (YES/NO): YES